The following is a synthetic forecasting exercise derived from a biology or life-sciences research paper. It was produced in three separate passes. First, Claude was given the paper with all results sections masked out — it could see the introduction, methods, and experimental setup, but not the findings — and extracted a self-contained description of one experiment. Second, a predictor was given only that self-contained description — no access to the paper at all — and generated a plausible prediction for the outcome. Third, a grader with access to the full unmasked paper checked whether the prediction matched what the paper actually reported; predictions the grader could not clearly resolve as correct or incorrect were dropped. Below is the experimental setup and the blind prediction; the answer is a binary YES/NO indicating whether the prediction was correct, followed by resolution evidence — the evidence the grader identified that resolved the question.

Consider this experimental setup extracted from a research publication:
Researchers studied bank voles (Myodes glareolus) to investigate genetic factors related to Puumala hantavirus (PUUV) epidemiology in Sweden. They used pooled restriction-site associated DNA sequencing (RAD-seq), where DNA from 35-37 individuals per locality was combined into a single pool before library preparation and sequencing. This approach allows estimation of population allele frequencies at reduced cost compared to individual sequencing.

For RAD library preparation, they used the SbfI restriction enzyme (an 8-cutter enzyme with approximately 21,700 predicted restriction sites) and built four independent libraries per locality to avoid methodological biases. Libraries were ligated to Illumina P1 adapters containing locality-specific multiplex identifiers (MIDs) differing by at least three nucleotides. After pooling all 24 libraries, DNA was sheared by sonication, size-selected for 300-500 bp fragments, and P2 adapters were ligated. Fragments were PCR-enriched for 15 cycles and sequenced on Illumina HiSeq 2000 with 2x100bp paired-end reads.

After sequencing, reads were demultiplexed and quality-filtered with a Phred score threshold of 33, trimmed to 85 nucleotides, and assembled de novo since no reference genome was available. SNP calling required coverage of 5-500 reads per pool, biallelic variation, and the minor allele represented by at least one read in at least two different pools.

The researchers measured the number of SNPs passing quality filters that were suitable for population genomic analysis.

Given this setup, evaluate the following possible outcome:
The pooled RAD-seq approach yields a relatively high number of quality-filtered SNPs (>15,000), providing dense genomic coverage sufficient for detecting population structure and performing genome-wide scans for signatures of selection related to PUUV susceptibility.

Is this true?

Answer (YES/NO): YES